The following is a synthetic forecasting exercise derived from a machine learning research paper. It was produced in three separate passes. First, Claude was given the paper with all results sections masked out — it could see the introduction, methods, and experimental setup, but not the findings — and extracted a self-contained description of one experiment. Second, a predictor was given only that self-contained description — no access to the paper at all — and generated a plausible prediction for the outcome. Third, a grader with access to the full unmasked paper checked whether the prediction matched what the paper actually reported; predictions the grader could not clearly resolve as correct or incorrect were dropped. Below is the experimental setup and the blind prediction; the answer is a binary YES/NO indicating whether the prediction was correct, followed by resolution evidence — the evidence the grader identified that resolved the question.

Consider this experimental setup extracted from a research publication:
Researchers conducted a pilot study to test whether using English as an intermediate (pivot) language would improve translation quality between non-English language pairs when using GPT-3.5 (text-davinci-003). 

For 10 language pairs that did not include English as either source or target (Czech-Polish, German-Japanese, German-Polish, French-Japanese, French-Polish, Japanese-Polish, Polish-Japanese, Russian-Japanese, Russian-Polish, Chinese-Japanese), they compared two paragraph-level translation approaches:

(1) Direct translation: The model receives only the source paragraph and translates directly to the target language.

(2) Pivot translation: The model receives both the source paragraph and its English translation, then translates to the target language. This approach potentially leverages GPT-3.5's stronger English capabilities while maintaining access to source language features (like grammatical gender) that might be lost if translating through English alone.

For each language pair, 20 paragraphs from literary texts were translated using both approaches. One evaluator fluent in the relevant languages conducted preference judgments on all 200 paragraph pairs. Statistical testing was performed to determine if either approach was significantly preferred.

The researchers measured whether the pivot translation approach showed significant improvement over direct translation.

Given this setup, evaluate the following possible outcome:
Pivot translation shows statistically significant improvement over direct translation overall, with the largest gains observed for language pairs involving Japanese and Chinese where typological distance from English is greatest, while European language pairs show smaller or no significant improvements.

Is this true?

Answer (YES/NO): NO